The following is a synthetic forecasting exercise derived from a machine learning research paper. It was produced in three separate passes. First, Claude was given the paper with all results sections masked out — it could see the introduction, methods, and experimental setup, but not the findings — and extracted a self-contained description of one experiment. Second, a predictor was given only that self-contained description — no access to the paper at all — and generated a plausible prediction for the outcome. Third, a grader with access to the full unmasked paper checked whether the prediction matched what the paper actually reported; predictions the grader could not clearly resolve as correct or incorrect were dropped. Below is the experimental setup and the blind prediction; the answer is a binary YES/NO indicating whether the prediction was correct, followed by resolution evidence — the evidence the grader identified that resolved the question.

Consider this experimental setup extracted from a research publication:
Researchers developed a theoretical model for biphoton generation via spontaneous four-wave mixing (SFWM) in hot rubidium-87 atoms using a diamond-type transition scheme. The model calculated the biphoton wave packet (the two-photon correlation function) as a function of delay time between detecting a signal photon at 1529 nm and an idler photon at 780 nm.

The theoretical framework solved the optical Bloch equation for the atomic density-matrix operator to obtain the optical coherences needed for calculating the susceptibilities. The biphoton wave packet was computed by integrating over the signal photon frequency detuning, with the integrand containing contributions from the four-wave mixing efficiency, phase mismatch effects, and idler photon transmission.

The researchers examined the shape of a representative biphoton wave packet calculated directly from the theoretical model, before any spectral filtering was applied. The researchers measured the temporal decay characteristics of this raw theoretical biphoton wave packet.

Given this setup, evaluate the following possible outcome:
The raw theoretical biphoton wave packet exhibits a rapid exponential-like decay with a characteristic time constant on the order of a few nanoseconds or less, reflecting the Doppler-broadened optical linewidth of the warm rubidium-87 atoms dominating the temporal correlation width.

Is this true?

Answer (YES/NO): NO